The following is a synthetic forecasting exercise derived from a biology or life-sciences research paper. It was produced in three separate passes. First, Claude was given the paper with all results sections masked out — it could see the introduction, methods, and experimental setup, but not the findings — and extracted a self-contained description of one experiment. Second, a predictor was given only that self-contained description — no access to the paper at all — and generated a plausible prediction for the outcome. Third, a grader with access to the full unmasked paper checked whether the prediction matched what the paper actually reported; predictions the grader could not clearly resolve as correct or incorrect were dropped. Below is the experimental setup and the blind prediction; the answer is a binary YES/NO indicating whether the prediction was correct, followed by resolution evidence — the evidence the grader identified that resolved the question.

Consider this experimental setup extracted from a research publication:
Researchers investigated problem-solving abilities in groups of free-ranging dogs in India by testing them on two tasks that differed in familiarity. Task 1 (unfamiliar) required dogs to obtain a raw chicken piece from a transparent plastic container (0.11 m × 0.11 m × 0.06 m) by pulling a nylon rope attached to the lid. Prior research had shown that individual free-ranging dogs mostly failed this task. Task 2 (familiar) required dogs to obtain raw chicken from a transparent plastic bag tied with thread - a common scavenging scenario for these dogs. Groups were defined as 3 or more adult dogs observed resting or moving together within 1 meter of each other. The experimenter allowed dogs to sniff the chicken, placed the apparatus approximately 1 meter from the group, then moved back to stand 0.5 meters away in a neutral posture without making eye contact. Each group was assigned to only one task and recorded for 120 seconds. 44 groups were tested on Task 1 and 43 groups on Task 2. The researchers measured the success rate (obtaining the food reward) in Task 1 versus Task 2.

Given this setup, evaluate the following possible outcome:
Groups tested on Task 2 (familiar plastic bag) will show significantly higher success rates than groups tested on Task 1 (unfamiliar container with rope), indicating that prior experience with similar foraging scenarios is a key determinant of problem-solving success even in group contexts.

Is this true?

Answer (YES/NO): YES